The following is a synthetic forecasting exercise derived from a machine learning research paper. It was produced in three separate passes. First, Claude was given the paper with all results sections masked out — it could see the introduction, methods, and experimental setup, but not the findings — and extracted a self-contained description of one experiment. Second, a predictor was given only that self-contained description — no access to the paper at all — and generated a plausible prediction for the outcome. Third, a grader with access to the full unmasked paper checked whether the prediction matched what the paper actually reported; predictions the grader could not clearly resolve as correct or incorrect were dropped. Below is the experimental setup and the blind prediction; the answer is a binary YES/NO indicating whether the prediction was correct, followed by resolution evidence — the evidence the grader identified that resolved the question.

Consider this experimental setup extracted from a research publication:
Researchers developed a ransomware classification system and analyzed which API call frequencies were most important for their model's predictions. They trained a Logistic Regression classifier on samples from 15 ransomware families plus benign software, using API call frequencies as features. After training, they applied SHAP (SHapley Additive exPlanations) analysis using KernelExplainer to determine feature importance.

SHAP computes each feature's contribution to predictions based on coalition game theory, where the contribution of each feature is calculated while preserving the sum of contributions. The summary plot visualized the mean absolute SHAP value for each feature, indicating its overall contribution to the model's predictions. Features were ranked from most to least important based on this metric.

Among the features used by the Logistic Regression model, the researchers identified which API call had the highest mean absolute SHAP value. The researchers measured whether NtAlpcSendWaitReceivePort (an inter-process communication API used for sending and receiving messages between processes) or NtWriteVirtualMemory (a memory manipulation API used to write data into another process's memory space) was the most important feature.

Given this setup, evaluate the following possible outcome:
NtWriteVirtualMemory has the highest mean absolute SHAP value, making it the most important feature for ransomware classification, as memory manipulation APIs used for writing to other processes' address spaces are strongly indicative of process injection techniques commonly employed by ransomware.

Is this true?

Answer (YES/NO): NO